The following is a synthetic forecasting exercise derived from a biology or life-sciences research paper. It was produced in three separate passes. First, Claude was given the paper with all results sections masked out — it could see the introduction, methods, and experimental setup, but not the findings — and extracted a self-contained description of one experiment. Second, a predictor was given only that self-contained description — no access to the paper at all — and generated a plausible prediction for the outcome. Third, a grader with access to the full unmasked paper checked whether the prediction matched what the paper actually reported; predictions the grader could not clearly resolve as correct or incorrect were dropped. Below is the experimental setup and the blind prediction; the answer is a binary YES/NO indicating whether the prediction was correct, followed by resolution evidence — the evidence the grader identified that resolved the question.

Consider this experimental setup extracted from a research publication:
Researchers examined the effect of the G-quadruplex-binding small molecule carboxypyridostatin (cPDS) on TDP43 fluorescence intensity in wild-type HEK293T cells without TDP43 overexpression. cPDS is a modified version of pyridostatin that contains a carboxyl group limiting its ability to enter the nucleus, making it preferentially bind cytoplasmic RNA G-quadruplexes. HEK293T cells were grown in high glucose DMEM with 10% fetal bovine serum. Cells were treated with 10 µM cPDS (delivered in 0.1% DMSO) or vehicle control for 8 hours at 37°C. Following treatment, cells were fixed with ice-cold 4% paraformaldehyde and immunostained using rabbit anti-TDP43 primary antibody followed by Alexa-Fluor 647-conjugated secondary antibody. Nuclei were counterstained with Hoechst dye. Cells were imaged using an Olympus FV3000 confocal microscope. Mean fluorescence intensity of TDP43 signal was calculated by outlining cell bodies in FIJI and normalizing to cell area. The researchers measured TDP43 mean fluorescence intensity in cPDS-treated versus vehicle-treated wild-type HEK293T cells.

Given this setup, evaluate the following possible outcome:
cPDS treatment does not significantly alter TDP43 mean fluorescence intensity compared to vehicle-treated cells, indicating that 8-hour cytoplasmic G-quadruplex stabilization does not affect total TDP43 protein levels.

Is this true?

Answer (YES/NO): NO